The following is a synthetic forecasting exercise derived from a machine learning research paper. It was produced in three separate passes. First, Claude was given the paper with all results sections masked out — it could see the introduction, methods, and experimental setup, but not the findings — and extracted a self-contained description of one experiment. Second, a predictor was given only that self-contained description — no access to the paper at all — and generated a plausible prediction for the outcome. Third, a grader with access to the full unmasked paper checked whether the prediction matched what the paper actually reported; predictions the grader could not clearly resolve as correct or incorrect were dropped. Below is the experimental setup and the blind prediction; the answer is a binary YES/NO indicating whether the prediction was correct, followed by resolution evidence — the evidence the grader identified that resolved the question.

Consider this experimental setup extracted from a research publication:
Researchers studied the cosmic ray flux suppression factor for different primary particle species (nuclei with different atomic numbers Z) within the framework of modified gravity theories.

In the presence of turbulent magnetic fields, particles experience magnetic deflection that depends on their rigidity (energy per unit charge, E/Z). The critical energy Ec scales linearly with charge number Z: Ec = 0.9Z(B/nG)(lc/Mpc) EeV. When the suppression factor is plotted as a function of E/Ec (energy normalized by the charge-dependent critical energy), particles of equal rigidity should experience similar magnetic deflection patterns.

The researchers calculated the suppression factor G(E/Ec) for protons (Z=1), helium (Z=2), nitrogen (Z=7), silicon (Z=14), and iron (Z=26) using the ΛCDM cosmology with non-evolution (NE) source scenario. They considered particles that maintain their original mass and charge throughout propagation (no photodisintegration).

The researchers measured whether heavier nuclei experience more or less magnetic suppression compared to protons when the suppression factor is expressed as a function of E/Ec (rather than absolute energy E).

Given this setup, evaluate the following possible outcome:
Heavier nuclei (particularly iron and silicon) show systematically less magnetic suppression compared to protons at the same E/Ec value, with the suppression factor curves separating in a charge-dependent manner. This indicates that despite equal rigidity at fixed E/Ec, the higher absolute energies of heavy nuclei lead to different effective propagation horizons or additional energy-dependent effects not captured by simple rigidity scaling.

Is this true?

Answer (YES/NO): NO